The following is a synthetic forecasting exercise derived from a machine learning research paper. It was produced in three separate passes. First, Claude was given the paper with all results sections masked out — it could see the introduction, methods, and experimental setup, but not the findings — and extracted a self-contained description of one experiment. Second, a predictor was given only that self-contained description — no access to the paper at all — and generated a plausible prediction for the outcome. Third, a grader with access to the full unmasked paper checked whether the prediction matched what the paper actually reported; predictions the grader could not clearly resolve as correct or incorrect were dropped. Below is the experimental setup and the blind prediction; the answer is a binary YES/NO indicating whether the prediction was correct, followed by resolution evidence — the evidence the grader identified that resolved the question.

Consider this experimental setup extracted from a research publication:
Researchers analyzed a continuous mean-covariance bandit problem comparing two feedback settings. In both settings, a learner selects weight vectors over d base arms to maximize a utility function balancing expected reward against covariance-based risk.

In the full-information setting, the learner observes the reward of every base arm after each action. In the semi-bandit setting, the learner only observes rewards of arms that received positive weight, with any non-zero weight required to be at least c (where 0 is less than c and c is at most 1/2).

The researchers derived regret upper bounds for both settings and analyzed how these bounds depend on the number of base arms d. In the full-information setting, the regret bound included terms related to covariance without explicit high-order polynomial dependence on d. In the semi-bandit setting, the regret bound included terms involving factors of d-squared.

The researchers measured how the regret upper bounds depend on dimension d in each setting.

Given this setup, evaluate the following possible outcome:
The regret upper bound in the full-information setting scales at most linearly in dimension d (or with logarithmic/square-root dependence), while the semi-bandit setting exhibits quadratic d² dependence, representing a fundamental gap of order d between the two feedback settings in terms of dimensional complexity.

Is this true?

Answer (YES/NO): NO